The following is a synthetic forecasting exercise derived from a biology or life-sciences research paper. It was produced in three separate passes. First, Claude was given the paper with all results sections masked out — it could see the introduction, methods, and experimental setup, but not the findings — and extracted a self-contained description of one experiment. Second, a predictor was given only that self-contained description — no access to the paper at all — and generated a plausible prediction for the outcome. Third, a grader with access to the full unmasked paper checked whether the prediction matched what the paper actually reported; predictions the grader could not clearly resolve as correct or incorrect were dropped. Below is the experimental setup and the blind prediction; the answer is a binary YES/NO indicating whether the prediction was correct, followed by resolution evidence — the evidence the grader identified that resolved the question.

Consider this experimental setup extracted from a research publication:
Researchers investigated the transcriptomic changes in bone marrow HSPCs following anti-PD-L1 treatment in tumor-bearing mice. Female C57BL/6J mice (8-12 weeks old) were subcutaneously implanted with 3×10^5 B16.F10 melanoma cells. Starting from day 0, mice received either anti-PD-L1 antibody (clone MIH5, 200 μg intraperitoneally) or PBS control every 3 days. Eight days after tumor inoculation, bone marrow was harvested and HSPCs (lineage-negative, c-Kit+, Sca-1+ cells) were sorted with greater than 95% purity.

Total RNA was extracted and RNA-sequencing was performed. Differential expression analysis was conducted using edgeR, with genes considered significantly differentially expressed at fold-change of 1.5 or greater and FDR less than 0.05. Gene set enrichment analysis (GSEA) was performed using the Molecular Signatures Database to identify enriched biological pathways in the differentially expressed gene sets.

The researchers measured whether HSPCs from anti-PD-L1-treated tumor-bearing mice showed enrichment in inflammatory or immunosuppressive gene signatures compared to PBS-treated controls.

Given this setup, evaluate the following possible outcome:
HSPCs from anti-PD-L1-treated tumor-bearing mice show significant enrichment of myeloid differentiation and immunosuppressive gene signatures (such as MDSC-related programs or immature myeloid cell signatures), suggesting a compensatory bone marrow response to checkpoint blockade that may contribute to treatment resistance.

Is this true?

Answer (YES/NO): NO